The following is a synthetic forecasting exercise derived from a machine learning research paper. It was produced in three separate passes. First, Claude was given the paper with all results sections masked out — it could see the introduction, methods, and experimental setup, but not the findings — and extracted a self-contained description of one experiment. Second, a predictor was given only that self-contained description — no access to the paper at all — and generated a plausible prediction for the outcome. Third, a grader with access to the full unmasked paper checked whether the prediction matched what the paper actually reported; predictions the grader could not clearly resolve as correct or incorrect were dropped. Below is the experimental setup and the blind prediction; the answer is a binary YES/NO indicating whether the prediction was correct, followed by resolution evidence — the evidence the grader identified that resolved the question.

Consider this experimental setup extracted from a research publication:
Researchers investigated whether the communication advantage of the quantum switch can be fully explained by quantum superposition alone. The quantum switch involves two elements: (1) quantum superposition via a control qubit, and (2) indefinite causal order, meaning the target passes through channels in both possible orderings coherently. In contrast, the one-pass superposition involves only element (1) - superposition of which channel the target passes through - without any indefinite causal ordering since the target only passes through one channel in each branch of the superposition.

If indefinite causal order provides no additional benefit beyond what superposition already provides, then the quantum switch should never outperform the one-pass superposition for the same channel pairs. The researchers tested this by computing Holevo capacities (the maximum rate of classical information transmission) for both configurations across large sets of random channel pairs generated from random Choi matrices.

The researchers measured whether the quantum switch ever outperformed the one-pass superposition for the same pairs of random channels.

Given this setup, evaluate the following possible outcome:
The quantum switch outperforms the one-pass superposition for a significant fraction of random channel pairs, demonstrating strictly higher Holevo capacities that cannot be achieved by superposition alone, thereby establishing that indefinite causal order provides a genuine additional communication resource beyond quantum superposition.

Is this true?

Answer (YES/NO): NO